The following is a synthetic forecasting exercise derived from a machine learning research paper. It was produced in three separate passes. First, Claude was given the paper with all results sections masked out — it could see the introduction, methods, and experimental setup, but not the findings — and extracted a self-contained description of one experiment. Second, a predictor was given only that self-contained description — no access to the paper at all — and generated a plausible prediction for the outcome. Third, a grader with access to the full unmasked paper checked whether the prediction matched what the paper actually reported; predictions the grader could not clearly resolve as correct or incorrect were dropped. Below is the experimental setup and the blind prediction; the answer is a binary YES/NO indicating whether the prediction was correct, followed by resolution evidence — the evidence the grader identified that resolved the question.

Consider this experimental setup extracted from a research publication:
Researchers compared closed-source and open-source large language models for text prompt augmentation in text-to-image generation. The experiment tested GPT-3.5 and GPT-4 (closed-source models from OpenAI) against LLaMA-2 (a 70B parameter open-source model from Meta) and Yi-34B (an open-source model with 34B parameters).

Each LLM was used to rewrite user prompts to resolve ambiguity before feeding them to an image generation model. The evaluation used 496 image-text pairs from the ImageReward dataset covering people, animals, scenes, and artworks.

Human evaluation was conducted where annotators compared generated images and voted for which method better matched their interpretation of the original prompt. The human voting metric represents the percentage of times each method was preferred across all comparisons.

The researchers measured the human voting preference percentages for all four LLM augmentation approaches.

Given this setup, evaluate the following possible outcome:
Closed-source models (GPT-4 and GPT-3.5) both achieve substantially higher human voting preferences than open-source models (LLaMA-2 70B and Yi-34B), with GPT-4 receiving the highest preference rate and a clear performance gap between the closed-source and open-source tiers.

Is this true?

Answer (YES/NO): NO